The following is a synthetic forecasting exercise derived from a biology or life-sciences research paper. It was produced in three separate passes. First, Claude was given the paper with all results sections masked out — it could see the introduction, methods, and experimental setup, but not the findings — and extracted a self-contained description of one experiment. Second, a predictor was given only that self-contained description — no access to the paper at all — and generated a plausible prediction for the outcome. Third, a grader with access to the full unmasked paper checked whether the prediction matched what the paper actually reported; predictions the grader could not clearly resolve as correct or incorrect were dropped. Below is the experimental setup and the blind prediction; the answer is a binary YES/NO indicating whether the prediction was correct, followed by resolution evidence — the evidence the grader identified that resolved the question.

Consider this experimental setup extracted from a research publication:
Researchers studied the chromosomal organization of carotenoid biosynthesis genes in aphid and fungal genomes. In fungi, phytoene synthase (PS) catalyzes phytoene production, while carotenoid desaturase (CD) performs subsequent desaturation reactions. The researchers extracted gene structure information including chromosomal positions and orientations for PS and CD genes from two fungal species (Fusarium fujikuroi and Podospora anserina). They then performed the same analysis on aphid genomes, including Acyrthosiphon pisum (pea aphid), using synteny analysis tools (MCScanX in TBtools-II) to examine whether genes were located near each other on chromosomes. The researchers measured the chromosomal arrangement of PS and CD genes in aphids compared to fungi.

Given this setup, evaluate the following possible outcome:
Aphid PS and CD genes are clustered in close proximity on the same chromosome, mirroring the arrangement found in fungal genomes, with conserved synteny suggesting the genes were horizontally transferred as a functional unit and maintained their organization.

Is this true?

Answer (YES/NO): YES